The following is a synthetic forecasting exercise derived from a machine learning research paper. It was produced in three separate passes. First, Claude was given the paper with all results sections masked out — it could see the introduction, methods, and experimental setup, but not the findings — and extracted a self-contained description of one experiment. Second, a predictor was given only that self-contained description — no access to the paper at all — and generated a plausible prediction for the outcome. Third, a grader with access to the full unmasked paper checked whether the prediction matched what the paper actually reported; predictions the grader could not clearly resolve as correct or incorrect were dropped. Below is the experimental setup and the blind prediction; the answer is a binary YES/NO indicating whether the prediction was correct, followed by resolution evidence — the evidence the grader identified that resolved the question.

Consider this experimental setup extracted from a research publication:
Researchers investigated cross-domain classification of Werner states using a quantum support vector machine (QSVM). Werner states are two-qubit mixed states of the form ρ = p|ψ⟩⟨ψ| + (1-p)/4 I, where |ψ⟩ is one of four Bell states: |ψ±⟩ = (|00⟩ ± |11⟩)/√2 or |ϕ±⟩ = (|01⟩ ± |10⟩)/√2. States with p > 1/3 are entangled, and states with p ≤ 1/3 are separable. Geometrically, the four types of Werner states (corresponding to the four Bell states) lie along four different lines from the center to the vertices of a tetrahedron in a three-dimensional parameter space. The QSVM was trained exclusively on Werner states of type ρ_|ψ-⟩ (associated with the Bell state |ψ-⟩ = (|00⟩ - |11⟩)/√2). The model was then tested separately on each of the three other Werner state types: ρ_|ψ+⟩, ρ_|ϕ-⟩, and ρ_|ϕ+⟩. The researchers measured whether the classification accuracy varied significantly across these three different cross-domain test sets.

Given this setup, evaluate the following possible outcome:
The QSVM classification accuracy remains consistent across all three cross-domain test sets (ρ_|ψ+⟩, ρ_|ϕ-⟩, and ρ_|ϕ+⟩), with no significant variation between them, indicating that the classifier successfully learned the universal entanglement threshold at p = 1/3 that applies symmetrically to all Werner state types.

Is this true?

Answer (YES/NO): NO